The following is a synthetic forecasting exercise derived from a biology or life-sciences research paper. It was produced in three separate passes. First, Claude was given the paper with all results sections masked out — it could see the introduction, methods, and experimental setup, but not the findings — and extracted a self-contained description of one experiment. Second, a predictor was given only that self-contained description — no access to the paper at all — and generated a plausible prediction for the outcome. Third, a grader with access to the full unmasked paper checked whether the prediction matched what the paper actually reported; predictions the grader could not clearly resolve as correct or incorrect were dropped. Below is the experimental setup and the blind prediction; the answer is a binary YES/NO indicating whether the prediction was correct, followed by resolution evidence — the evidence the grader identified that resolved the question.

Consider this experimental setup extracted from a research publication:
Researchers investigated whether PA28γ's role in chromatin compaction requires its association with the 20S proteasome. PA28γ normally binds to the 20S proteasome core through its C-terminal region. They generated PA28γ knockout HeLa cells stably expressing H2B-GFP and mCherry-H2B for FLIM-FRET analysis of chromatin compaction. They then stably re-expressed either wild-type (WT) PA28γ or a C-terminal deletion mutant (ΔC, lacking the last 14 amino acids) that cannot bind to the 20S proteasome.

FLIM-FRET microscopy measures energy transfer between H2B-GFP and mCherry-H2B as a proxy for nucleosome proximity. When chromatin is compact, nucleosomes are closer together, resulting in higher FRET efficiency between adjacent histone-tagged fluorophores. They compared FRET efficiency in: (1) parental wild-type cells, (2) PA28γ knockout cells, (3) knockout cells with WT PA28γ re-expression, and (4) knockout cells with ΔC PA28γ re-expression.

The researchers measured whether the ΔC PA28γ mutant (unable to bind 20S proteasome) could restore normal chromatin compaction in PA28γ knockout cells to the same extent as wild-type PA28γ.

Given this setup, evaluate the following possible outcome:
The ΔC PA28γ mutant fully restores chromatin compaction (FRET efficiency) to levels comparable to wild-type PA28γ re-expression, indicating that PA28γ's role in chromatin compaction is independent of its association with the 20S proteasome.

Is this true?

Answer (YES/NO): YES